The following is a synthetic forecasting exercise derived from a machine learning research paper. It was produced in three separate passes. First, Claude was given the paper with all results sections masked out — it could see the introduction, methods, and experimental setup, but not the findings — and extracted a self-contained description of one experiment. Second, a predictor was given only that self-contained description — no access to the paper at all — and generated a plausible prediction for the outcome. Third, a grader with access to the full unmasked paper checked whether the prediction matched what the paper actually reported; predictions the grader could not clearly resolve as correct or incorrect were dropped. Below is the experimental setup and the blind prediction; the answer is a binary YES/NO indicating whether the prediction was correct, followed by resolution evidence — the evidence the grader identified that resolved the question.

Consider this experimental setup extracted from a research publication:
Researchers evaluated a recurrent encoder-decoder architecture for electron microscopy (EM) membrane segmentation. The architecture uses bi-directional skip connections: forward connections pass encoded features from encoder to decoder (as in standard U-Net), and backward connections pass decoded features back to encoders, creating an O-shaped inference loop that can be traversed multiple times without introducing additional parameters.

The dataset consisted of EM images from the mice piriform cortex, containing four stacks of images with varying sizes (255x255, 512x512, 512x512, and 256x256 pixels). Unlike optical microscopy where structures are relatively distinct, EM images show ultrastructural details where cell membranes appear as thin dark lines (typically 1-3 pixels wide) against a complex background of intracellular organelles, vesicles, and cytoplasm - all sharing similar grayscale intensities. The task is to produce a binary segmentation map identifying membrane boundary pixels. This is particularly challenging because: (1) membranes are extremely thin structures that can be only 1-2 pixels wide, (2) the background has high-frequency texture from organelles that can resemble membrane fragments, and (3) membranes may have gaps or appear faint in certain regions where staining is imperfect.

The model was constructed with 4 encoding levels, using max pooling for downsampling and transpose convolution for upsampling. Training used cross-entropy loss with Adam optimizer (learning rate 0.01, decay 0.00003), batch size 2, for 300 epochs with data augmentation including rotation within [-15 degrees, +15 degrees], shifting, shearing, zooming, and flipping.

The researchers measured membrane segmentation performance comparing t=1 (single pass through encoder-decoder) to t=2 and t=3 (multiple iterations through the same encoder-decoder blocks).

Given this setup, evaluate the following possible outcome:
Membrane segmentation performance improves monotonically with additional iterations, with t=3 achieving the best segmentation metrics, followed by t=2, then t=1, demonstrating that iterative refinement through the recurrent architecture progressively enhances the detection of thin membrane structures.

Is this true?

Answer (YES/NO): YES